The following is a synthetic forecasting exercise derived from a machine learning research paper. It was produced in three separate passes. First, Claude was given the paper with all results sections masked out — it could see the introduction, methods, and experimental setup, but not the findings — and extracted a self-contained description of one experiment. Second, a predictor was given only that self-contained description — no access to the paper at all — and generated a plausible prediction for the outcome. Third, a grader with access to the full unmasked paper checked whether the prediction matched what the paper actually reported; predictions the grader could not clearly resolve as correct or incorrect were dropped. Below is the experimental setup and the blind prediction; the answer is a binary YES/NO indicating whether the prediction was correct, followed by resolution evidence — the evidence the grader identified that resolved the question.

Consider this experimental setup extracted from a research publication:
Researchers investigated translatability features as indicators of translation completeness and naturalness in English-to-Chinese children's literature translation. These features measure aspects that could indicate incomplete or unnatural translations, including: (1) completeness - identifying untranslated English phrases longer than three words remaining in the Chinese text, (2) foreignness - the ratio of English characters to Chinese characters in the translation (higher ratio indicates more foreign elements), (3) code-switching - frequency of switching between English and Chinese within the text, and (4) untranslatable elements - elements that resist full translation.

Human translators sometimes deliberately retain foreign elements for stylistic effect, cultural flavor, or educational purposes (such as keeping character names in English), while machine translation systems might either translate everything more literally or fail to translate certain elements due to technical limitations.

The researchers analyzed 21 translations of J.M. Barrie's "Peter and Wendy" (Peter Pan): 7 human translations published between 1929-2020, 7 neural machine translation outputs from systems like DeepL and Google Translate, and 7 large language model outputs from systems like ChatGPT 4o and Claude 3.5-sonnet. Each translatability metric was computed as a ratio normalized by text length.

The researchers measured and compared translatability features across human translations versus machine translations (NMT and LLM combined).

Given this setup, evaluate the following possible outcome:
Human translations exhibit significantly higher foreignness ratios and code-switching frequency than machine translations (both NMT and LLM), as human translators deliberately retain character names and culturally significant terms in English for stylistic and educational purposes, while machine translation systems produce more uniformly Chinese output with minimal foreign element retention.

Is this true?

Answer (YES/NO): NO